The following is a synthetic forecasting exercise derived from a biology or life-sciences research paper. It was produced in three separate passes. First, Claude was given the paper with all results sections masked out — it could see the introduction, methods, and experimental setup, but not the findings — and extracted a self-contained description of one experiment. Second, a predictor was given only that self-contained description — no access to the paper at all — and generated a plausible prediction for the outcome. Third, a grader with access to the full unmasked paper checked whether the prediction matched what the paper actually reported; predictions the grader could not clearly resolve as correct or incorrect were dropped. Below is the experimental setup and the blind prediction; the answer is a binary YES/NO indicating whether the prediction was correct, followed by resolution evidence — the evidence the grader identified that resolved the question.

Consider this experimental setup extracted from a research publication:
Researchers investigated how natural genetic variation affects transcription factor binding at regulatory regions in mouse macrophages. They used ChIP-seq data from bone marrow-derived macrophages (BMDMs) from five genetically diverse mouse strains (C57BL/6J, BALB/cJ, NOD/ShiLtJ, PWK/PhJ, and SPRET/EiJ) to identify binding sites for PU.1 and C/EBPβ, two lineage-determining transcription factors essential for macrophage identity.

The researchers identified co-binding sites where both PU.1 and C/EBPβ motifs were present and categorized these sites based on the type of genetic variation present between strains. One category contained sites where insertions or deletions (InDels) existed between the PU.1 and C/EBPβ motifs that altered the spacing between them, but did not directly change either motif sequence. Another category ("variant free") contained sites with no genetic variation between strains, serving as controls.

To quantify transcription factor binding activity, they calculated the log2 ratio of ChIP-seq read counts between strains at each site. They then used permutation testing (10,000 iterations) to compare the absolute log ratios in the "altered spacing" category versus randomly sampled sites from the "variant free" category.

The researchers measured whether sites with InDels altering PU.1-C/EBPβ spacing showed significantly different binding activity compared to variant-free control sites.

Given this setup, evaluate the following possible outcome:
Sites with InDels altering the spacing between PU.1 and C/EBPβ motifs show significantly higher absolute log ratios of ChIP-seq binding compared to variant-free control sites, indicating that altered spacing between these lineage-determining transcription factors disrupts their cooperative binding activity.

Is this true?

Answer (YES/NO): NO